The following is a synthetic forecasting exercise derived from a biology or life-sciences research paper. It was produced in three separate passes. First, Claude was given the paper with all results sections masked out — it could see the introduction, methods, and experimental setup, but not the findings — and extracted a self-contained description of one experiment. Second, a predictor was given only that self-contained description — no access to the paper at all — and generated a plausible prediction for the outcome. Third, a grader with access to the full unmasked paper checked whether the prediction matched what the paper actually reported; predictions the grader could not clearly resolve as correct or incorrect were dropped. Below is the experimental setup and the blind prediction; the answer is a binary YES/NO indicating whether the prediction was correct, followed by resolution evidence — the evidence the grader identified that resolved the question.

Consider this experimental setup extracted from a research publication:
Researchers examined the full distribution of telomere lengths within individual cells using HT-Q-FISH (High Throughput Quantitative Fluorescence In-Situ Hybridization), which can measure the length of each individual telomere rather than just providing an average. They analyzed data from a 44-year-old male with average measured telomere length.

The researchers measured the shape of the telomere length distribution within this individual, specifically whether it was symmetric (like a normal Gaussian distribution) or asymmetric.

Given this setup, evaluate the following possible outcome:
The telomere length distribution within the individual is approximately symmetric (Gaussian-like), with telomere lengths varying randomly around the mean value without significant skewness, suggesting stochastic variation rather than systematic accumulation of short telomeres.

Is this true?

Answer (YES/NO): NO